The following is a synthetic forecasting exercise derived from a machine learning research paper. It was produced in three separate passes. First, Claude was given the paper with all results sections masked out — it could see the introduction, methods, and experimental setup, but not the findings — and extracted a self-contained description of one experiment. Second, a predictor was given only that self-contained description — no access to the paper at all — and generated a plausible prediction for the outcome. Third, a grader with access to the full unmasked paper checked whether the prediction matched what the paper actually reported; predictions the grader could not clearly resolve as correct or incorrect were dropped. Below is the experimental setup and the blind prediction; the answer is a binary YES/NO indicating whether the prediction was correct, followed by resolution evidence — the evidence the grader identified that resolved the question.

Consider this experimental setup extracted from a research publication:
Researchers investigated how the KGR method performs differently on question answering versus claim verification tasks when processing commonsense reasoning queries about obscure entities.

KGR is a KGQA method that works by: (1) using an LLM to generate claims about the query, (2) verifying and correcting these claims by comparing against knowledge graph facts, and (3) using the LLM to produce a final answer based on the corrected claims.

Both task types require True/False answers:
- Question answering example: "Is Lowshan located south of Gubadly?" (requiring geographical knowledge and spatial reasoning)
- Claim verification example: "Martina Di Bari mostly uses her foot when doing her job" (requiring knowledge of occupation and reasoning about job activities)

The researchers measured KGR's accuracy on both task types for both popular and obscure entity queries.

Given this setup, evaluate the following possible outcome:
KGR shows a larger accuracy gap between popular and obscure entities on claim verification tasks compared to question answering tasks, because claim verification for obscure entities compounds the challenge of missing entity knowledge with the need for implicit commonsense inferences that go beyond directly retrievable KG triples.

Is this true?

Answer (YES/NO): YES